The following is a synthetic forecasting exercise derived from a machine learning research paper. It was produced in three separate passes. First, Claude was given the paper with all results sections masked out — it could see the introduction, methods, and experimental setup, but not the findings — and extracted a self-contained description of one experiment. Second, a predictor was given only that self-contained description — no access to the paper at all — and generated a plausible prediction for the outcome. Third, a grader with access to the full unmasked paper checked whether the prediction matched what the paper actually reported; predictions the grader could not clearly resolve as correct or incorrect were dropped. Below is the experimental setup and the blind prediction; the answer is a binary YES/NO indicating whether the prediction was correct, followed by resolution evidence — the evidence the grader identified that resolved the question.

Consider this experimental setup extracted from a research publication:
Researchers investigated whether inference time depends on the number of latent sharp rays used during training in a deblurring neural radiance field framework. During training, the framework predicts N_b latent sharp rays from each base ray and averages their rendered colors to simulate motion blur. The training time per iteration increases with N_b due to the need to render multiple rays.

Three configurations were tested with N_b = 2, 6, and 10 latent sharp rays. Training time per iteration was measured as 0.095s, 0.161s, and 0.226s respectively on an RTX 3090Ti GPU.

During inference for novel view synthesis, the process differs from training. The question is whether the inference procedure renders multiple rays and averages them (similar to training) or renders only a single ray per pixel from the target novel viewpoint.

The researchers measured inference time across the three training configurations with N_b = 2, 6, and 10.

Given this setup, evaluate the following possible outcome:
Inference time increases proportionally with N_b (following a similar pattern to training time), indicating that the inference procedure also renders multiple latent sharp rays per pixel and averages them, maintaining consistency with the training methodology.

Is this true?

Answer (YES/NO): NO